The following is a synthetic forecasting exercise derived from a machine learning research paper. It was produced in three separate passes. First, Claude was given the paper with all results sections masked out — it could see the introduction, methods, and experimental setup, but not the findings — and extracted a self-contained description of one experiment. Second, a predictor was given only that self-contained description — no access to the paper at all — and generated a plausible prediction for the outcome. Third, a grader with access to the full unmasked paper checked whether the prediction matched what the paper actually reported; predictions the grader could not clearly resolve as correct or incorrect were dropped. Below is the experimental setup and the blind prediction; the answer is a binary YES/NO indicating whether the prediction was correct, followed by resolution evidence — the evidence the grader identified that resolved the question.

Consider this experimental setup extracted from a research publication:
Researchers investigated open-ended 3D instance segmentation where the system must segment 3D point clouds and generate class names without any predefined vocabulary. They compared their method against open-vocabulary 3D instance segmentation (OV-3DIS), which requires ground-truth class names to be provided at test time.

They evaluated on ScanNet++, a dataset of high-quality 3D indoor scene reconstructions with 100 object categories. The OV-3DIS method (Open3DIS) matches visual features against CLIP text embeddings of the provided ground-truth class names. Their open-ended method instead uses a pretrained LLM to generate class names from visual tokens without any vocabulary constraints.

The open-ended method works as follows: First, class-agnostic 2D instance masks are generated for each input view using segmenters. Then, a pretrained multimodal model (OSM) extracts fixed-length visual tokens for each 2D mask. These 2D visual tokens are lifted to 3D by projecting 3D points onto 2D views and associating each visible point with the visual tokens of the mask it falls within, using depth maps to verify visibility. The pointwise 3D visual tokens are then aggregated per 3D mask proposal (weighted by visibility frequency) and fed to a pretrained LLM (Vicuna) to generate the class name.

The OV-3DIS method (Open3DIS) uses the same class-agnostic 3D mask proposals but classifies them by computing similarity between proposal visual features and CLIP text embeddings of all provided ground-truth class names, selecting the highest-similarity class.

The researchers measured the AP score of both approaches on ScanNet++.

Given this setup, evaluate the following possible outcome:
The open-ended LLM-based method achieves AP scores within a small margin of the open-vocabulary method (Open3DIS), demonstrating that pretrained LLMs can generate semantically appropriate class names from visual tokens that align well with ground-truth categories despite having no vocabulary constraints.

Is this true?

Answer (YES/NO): NO